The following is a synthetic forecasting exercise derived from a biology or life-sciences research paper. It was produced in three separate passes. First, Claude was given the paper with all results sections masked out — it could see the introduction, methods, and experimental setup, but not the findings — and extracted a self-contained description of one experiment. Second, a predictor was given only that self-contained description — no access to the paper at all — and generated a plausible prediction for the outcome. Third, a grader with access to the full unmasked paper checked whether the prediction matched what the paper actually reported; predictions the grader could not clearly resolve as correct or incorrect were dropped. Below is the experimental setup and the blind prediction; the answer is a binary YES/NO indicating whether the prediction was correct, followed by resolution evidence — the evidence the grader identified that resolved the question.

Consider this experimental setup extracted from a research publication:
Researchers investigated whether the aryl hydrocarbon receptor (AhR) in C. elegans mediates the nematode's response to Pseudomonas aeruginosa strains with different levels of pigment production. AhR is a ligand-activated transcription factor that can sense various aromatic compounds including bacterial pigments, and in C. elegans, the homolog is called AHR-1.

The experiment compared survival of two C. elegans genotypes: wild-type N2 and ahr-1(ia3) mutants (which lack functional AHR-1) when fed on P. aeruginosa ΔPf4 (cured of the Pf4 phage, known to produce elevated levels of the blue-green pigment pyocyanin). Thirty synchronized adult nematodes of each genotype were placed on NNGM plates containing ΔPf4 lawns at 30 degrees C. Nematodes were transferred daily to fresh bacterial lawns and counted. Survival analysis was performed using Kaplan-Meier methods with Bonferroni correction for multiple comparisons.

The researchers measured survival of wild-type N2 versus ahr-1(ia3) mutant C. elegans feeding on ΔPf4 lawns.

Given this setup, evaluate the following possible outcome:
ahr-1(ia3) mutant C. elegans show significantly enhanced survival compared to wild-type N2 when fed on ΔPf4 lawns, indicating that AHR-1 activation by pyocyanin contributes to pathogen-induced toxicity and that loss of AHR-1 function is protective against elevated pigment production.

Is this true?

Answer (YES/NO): NO